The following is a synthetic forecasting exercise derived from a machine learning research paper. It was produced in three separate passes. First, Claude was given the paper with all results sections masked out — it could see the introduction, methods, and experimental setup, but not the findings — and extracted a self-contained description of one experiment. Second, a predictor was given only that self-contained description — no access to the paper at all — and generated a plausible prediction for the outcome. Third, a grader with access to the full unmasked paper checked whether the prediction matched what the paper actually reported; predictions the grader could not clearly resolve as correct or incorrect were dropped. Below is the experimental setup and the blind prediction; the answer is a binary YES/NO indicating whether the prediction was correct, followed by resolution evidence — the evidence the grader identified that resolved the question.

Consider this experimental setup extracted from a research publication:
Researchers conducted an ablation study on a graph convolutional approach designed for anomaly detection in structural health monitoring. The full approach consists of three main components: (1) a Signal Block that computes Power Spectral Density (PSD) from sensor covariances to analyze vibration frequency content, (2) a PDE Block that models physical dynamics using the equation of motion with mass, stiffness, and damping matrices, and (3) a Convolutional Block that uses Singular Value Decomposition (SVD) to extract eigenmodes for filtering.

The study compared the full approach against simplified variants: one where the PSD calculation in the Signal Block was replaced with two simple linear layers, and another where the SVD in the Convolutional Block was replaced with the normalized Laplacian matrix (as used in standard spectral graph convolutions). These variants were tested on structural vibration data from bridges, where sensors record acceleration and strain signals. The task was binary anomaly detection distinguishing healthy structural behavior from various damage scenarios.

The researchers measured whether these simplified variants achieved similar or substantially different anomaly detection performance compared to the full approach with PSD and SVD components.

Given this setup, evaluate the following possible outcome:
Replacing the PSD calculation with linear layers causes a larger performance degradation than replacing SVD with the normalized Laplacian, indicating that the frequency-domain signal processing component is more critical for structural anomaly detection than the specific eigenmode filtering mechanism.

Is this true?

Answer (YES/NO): NO